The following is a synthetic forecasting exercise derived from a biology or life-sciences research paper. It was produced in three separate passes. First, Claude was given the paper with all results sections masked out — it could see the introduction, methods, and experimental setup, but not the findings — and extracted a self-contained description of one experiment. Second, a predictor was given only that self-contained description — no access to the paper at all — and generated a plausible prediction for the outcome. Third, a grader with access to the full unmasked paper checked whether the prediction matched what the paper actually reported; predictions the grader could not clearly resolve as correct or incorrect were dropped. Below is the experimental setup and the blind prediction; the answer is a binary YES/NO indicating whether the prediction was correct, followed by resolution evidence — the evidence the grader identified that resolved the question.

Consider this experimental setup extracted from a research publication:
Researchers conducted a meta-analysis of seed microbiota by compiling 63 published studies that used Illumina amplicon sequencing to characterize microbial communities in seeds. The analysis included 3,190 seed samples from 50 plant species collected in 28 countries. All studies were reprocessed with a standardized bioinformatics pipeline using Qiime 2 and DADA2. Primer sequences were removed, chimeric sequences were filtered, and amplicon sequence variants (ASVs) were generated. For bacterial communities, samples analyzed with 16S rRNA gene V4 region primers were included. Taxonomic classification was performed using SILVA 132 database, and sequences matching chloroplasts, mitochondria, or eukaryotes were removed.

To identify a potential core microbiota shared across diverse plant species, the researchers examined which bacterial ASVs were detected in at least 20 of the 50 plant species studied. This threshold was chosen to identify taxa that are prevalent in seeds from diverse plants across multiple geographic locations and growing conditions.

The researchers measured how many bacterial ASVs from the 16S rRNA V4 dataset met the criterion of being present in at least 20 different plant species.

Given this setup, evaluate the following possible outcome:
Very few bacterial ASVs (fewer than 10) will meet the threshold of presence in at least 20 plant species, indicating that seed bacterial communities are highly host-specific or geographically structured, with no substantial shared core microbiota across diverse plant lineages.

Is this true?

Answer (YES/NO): NO